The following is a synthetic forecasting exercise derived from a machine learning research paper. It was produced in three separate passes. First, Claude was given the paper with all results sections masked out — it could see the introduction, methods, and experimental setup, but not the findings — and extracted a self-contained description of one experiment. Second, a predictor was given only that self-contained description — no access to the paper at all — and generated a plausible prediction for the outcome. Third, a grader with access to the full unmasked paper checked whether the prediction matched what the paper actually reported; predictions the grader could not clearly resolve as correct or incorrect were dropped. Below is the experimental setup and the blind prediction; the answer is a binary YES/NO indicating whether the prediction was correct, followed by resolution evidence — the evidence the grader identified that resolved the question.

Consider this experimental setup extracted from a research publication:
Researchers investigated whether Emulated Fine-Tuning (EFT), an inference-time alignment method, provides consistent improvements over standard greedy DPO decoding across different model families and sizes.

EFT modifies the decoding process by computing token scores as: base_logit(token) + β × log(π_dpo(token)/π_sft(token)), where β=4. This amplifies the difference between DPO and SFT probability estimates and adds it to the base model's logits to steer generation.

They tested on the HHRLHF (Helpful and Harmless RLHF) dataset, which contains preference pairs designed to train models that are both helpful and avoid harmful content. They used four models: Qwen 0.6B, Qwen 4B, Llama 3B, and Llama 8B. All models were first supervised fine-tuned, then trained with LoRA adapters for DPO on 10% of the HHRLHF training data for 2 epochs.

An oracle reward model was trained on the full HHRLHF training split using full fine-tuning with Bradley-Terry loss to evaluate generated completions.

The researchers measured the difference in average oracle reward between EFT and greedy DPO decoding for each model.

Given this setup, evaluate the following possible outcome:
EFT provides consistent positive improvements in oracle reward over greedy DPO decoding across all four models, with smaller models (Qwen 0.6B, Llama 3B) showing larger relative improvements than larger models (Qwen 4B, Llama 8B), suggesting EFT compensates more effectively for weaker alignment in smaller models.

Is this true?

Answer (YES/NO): NO